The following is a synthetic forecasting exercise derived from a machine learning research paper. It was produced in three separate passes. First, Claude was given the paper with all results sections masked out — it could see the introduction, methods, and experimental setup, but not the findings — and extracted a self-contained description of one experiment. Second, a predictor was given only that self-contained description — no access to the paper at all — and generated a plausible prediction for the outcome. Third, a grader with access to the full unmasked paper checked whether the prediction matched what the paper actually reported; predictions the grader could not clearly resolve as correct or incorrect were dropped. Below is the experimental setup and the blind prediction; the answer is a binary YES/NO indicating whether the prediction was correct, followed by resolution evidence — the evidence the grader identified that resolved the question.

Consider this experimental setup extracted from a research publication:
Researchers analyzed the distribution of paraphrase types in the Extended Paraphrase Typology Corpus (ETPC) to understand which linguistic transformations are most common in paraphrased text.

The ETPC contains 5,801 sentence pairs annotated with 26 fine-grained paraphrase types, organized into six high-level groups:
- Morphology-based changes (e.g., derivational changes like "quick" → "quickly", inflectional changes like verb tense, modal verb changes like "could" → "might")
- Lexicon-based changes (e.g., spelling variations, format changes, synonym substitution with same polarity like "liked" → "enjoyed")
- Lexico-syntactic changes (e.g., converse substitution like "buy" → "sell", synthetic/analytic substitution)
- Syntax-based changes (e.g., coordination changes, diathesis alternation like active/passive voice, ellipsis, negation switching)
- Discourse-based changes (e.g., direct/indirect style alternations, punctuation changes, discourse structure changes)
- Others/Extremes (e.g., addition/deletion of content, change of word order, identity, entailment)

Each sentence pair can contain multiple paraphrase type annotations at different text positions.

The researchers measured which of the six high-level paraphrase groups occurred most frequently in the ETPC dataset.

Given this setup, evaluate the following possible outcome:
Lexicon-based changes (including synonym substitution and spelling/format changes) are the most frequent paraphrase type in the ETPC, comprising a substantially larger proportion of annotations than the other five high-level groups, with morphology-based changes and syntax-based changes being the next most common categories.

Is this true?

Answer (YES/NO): NO